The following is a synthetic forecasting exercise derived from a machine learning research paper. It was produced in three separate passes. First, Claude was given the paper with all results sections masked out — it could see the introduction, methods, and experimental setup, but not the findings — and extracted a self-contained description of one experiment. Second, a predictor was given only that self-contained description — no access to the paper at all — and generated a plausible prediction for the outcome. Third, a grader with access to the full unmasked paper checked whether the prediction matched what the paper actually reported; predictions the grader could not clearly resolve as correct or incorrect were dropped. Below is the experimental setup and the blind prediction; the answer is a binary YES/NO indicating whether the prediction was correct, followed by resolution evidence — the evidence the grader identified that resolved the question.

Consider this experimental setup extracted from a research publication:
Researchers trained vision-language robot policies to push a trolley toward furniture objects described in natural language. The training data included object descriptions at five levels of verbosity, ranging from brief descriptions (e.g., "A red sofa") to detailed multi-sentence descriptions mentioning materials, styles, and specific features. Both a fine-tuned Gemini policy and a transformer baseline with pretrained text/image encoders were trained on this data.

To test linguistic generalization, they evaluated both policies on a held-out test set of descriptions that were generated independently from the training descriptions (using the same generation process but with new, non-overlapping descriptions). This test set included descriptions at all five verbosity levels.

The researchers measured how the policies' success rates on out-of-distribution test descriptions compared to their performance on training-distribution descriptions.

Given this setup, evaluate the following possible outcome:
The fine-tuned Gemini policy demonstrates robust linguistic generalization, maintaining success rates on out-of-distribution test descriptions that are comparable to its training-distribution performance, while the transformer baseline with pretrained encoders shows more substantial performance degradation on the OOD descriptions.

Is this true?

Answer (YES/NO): NO